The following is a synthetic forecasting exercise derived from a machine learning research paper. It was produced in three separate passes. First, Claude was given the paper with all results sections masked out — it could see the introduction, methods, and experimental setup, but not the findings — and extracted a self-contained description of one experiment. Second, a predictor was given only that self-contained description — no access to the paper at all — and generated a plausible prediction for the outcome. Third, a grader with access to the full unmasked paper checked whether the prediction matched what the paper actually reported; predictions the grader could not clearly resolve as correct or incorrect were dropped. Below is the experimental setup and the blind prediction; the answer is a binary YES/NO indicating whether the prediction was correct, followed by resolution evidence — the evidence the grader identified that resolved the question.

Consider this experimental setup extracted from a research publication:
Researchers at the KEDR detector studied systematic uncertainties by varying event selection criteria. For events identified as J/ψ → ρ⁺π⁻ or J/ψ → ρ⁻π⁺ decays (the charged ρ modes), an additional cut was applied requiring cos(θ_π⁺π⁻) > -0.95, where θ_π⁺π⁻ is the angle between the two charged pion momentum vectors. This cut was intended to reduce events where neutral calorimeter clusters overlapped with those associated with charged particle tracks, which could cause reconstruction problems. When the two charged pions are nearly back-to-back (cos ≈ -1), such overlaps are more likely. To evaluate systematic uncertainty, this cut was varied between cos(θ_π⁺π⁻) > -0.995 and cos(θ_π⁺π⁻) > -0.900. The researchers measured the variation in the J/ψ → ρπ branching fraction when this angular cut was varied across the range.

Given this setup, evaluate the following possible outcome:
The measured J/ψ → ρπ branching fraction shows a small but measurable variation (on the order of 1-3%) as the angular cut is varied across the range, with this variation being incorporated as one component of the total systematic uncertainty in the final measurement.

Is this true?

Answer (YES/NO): YES